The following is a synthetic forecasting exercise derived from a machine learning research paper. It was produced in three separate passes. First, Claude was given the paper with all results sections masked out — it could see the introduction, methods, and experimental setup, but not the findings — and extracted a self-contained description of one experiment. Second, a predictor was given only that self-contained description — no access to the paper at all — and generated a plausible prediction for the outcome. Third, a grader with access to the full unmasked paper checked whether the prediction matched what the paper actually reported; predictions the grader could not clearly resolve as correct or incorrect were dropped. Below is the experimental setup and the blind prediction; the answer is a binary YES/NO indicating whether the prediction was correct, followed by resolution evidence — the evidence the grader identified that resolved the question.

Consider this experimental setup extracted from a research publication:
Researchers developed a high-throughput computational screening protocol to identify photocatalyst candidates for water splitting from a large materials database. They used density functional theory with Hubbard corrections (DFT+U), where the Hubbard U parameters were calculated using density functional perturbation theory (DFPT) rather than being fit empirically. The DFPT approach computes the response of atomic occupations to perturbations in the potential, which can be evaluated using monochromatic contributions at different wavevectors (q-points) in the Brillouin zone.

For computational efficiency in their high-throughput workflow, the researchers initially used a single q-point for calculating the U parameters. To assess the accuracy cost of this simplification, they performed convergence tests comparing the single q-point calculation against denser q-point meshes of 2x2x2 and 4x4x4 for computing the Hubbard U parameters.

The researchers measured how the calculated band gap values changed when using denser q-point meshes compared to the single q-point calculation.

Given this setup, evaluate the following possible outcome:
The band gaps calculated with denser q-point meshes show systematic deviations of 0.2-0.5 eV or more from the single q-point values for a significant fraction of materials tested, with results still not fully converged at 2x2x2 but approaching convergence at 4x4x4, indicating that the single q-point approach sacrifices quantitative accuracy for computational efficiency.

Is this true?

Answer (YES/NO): NO